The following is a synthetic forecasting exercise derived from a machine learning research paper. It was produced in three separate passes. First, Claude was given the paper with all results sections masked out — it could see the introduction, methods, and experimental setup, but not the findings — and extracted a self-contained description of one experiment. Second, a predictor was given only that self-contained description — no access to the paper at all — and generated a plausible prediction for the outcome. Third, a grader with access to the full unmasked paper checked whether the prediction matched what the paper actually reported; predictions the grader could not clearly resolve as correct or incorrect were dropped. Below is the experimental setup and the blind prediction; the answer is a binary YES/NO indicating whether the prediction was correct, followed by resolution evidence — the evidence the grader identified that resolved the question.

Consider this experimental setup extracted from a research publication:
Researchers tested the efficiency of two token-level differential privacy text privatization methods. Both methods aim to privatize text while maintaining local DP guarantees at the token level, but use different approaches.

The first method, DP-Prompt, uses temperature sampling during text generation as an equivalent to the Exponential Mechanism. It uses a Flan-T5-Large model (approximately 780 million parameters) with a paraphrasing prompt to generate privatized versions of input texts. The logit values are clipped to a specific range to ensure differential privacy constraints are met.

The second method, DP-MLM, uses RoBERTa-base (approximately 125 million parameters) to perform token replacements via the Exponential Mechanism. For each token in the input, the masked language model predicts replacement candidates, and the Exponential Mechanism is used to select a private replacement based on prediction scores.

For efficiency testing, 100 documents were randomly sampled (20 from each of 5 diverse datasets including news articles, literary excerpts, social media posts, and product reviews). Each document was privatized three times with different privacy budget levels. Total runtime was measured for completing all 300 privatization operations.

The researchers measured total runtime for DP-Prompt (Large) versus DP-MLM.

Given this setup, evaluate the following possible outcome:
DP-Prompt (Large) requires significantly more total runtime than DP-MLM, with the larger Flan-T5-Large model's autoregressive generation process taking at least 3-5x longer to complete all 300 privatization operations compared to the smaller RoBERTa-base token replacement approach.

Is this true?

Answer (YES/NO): NO